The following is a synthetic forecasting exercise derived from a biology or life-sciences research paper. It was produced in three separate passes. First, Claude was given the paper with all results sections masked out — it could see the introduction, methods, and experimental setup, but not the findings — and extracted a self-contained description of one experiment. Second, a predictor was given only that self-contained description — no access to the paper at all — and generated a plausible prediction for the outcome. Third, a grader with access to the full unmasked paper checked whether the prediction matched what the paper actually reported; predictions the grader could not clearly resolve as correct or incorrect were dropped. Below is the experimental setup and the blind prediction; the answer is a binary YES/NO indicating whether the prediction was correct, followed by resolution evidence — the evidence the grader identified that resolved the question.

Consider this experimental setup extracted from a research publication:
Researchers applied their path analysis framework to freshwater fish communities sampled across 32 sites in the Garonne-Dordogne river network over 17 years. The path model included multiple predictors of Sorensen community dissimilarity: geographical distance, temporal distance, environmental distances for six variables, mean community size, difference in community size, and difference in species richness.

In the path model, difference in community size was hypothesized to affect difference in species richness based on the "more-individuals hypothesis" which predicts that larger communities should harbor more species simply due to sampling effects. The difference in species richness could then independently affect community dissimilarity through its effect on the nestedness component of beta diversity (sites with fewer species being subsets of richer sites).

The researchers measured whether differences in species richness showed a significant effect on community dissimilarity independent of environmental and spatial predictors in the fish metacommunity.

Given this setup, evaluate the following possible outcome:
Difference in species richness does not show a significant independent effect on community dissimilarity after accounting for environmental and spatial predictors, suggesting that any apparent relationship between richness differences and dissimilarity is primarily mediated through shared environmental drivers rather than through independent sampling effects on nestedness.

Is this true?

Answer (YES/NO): NO